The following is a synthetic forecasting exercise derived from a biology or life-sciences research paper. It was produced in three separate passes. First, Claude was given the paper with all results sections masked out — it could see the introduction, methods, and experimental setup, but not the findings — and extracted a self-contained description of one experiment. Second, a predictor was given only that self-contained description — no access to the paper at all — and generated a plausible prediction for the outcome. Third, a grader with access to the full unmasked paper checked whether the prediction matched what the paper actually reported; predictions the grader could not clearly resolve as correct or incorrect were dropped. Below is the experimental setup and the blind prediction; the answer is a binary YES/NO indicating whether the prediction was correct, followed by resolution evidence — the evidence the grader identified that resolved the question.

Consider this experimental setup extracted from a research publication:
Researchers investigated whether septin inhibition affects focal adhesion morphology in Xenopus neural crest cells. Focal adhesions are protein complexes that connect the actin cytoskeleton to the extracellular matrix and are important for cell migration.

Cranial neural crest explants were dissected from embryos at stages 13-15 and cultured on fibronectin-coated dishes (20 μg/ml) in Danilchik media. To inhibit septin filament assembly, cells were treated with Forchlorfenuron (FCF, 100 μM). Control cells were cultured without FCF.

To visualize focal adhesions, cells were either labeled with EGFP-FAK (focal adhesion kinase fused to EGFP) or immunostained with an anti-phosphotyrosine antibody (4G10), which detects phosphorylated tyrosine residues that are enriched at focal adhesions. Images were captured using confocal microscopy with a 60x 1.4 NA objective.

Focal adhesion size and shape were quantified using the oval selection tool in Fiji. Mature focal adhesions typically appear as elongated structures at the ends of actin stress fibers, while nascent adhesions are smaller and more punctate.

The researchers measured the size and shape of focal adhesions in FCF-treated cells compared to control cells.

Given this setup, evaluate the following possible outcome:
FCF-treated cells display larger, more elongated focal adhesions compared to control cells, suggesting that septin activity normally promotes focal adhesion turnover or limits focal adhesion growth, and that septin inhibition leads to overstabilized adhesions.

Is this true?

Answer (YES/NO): NO